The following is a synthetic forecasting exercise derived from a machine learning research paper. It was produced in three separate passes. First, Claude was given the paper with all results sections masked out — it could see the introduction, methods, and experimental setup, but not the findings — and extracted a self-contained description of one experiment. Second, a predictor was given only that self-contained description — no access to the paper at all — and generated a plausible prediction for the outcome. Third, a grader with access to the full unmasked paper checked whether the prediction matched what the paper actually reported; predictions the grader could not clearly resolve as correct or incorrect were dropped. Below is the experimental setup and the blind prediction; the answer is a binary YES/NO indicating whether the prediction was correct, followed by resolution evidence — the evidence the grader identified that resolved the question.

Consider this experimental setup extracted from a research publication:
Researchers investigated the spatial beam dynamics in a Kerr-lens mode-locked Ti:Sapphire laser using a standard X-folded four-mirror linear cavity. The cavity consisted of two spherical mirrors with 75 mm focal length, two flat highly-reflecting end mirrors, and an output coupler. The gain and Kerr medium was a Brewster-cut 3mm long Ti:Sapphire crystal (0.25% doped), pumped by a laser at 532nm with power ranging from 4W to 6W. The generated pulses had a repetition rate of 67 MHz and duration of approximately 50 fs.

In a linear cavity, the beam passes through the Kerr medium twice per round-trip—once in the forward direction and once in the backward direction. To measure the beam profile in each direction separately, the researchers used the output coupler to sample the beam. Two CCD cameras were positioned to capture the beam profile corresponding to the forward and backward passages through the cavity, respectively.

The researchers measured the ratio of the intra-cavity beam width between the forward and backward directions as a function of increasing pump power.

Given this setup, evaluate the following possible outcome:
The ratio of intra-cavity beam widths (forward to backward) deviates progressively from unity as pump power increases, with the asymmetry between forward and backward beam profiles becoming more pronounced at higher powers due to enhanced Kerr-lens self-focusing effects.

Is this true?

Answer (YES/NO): YES